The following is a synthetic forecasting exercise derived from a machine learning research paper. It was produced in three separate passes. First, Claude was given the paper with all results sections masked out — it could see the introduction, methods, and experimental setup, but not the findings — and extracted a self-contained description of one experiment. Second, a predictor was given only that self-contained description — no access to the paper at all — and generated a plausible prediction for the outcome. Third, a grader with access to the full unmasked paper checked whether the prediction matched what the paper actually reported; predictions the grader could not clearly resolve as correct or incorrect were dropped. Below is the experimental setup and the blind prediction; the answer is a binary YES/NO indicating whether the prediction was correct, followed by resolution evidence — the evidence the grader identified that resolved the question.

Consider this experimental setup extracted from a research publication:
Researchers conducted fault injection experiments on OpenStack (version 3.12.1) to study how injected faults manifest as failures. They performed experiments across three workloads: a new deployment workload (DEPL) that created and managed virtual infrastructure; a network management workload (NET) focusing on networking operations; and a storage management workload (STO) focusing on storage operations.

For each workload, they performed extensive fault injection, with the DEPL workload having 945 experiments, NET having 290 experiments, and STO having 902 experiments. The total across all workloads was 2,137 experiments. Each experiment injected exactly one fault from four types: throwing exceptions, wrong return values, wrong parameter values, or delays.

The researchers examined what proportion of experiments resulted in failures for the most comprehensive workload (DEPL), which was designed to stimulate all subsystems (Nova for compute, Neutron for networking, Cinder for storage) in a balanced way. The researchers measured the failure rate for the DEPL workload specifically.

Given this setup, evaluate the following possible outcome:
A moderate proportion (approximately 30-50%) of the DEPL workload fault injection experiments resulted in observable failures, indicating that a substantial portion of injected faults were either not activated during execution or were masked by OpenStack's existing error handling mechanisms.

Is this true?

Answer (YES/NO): YES